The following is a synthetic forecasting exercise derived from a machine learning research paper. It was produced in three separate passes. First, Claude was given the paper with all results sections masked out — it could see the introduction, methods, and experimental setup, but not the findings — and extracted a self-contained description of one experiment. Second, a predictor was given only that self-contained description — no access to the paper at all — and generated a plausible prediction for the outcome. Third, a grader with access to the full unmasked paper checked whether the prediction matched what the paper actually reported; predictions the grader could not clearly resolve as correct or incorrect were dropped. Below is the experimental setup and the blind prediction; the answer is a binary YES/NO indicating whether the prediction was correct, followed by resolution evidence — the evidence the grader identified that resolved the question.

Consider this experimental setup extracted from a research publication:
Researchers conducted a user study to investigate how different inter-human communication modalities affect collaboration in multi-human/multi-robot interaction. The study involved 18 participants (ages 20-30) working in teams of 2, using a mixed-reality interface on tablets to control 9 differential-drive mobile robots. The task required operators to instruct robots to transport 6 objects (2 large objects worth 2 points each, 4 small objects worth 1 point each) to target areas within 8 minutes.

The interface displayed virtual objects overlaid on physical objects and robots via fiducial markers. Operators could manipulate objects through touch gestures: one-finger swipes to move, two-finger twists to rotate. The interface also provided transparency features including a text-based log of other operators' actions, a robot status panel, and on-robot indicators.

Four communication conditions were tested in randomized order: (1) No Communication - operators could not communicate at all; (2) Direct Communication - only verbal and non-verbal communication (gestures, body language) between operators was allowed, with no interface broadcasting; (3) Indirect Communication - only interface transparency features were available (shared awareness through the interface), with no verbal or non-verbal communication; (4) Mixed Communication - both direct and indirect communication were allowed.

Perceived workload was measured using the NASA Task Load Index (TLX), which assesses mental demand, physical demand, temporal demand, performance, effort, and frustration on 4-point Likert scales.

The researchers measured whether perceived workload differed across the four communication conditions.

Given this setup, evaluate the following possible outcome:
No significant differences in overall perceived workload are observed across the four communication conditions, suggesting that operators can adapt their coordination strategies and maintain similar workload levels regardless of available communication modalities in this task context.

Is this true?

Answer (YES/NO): YES